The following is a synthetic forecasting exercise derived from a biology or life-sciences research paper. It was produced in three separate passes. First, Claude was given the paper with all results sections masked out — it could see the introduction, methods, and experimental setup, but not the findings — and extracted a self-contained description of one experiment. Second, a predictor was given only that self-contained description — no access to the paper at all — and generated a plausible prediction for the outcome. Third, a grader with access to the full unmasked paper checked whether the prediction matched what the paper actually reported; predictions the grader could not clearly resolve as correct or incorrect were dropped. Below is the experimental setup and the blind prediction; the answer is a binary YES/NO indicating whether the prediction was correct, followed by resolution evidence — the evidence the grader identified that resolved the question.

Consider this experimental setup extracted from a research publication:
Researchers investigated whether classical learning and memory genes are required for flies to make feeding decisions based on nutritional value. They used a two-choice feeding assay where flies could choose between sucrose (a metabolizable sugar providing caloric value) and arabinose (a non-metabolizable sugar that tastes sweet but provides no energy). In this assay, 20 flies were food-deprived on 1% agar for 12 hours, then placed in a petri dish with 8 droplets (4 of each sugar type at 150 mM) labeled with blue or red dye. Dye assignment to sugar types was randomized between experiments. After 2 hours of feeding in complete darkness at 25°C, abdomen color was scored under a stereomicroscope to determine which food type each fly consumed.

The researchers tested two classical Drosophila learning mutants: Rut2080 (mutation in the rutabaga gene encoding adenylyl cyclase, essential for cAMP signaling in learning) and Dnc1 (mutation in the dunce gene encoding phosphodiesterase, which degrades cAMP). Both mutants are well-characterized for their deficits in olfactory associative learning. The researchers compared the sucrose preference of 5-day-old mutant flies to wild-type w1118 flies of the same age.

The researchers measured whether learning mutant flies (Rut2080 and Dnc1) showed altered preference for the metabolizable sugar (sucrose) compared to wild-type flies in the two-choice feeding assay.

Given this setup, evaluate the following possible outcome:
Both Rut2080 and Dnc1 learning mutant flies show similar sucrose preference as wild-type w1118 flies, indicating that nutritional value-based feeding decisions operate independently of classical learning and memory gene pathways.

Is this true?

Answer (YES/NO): YES